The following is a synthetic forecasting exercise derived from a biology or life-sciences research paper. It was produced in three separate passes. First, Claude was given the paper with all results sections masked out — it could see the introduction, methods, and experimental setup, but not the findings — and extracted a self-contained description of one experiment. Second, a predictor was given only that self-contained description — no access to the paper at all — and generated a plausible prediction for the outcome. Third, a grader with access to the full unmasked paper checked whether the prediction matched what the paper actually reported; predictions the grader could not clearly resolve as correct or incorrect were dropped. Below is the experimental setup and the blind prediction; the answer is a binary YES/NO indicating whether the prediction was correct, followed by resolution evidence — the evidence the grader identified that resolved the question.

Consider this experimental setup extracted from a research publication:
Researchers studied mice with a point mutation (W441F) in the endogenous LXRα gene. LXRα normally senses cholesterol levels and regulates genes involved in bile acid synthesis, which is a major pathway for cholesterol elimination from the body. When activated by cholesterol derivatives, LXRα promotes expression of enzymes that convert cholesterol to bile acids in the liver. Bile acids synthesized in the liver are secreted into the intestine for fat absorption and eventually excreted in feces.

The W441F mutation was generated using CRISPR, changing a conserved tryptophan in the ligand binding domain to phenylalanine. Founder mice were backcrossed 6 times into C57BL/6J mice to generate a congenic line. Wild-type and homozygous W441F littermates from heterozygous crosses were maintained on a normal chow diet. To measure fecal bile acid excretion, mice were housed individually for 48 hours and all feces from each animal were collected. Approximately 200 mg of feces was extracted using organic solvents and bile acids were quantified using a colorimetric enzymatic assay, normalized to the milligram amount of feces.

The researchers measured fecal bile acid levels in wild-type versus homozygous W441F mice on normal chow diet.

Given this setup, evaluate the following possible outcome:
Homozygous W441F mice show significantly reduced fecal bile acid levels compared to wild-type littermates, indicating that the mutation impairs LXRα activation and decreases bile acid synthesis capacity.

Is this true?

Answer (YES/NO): YES